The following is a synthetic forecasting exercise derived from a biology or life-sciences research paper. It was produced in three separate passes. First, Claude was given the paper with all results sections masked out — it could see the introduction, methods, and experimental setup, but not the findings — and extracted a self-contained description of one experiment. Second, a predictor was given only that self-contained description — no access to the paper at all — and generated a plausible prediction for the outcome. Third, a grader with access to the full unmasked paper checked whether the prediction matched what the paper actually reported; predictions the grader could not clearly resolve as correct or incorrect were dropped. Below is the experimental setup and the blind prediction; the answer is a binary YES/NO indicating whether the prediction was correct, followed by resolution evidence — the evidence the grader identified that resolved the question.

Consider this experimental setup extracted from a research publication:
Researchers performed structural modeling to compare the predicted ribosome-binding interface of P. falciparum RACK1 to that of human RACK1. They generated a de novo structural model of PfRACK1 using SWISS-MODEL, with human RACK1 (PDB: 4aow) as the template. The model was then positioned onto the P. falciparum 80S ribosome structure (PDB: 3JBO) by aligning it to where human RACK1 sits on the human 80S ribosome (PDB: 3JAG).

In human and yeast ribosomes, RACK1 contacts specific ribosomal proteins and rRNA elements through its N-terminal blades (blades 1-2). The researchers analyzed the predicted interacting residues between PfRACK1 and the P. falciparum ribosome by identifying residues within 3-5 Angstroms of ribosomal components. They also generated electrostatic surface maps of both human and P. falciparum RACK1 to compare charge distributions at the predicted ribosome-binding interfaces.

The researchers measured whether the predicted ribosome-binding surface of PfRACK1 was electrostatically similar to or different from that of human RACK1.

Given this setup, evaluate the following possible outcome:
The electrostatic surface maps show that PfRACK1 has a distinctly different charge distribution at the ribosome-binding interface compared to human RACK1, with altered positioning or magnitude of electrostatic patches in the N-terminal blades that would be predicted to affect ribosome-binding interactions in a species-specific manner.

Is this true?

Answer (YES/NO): YES